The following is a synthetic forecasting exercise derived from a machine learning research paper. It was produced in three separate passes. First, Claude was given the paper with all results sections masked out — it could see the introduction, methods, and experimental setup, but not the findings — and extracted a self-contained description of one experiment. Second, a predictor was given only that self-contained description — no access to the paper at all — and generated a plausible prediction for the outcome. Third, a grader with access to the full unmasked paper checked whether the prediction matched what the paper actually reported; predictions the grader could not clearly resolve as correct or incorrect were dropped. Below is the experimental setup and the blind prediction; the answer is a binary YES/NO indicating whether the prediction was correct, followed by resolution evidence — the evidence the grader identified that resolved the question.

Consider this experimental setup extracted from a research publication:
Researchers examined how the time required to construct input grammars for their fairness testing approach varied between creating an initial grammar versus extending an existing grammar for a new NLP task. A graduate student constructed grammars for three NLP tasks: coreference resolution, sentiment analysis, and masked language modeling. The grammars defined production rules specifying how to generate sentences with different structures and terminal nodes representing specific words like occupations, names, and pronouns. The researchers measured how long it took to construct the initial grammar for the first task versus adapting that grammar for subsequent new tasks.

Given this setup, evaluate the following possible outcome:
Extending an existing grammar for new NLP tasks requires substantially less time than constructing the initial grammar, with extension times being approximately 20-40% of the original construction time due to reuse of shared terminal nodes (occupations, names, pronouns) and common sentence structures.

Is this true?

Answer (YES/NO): NO